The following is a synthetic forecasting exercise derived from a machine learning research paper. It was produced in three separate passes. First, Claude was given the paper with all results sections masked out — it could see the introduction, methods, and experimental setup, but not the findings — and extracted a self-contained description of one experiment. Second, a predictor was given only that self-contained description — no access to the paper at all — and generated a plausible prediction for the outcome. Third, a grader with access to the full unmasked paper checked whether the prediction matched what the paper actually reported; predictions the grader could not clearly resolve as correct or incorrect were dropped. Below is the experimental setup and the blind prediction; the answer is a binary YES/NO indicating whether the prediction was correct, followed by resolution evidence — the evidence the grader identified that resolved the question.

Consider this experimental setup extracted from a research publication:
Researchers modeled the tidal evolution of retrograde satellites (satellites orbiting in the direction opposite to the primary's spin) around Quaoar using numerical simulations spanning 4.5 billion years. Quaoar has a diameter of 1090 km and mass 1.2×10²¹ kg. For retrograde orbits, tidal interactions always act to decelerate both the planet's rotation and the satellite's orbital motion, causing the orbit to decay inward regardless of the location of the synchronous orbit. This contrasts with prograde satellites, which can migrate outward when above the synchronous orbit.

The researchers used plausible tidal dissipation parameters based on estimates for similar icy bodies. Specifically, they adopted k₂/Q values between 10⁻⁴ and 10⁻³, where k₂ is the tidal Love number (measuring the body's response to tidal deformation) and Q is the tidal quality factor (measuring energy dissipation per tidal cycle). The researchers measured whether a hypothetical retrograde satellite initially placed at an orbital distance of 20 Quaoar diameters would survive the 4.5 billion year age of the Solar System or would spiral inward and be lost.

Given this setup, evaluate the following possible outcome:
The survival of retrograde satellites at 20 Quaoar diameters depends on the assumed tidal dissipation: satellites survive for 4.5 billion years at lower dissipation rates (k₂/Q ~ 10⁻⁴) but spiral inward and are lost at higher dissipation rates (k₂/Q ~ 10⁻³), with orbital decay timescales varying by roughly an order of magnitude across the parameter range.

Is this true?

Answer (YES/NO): NO